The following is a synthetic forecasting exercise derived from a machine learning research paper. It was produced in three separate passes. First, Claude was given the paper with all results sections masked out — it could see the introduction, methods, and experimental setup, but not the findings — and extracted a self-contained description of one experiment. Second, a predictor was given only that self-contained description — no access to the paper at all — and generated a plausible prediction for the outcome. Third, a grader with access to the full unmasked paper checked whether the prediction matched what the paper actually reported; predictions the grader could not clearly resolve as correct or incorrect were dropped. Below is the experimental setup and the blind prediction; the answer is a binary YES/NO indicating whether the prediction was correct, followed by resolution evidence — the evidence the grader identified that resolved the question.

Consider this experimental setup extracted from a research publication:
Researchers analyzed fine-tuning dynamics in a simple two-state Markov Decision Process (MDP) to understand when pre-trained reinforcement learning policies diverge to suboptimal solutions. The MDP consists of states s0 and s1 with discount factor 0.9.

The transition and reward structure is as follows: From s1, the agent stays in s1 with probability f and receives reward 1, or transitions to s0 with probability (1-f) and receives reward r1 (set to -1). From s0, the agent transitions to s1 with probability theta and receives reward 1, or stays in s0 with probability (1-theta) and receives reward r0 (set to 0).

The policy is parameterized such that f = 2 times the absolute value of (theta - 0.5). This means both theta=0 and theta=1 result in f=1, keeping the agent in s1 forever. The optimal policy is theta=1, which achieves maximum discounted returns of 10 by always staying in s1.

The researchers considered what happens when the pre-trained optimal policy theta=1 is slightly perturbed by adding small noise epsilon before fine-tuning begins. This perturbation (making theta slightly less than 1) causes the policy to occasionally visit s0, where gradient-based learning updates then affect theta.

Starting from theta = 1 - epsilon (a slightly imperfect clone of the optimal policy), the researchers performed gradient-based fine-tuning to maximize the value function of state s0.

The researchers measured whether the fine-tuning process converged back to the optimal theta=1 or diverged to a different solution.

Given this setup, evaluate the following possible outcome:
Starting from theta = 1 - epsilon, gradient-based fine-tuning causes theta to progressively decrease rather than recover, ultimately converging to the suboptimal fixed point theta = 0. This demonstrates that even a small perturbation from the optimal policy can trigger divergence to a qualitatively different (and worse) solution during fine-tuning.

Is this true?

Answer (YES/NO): NO